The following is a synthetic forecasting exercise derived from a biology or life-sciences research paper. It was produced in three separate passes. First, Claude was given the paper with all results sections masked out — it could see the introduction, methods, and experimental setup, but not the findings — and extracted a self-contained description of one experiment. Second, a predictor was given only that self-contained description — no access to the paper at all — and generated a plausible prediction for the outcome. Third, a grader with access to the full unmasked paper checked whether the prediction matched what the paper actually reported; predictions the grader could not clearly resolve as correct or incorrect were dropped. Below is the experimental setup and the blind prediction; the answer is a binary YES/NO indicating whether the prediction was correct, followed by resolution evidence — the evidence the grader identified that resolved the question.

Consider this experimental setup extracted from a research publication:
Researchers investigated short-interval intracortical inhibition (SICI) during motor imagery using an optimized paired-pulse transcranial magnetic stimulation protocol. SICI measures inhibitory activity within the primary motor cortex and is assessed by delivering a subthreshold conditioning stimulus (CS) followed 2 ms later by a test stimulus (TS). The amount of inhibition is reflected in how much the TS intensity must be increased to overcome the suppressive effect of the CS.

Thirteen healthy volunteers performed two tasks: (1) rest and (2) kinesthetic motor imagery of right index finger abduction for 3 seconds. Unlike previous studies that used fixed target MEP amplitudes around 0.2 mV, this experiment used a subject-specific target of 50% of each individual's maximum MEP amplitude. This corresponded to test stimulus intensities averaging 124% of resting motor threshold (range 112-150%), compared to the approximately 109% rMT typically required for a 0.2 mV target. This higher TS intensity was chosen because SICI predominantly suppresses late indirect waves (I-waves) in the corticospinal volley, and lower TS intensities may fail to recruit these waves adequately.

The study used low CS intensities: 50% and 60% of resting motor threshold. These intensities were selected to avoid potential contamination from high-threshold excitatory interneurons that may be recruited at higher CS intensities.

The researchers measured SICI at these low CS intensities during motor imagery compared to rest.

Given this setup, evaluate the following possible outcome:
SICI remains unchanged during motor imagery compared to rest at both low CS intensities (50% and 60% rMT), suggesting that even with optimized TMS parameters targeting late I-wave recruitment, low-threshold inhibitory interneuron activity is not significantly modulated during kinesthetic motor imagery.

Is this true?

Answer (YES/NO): NO